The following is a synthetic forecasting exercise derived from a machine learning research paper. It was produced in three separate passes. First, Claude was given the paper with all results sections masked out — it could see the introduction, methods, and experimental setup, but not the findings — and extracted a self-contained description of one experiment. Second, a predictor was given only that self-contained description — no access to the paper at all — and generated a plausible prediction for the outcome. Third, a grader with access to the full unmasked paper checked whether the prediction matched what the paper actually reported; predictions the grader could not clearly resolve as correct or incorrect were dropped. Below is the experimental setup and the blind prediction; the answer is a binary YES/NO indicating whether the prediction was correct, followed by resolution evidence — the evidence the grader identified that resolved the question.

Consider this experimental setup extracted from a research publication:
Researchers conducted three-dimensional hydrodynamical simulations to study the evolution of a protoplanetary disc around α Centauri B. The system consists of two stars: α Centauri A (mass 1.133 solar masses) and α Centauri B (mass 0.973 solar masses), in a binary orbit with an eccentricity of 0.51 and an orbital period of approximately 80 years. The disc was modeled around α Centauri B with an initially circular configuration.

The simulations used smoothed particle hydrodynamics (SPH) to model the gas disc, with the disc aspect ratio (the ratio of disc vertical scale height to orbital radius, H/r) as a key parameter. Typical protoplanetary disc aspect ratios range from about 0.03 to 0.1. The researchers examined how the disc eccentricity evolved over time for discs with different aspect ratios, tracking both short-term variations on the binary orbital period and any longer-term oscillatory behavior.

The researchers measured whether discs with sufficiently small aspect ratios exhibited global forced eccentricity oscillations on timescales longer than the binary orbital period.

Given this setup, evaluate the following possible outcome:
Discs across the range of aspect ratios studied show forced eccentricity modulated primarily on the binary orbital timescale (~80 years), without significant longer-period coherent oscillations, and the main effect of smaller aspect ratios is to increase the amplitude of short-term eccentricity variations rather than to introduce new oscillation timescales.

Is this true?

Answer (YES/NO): NO